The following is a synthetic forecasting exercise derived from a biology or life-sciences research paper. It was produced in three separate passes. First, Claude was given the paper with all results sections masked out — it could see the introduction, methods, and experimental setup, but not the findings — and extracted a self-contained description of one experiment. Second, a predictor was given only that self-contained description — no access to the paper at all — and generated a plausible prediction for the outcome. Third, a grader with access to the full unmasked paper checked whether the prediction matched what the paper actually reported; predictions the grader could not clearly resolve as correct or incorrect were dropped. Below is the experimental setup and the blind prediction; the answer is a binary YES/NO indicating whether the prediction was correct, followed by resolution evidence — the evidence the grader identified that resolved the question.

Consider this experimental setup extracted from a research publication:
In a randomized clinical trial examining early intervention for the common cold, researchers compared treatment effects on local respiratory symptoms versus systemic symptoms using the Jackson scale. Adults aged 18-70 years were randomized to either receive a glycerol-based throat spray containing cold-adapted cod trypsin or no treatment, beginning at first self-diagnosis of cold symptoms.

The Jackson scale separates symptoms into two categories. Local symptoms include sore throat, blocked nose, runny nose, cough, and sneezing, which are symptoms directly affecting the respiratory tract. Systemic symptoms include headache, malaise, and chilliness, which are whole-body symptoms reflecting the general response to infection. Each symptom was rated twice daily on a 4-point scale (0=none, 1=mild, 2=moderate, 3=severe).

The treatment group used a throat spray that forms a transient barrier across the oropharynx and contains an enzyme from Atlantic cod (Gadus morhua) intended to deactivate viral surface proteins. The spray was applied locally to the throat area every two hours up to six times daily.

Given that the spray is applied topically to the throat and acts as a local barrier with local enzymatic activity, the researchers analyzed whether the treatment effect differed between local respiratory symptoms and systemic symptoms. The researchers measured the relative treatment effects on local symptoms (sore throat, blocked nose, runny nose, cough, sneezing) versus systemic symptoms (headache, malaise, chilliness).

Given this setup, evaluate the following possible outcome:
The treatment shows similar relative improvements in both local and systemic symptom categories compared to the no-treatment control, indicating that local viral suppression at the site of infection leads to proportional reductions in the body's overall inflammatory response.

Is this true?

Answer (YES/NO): NO